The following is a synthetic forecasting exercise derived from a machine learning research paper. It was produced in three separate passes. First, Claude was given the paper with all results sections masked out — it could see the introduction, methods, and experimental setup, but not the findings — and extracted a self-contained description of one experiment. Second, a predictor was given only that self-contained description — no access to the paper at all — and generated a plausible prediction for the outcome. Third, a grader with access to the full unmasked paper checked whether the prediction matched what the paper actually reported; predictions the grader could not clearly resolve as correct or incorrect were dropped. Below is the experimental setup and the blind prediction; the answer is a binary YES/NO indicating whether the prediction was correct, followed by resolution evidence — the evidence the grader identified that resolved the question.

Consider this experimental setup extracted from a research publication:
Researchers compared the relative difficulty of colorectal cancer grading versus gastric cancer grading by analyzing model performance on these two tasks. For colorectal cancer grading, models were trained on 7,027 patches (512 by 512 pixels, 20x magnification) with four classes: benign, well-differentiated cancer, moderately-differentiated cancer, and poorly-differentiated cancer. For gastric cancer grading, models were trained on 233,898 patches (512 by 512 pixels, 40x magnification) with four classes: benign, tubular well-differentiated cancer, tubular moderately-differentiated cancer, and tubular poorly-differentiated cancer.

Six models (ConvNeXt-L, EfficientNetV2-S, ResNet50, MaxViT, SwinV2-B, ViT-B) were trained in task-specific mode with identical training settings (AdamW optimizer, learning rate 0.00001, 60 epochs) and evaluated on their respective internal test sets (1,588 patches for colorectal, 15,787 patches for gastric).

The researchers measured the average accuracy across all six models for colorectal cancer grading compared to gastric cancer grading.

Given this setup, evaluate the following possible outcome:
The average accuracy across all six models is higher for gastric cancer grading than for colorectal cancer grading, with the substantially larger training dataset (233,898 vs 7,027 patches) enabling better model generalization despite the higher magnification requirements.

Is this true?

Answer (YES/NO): NO